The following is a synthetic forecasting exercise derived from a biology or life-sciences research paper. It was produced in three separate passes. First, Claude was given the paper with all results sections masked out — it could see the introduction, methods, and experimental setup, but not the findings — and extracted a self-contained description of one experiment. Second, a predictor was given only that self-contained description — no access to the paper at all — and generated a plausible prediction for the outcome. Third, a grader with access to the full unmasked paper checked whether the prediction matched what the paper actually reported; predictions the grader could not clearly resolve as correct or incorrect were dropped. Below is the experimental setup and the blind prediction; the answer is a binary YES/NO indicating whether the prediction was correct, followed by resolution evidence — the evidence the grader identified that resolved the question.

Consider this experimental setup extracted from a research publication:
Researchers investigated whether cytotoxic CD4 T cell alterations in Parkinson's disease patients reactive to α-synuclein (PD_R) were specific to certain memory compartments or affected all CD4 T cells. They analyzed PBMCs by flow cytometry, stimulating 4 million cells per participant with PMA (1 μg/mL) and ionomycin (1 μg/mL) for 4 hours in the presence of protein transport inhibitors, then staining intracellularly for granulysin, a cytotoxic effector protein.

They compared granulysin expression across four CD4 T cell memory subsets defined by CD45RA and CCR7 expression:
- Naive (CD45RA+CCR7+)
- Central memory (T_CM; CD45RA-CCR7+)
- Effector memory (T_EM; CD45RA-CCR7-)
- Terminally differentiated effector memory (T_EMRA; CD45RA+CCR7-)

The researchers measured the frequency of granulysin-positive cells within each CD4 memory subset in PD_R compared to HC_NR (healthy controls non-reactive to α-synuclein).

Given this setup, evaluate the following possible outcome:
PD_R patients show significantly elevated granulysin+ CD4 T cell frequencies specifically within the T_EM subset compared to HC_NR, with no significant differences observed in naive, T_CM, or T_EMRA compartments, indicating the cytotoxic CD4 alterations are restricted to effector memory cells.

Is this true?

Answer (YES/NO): NO